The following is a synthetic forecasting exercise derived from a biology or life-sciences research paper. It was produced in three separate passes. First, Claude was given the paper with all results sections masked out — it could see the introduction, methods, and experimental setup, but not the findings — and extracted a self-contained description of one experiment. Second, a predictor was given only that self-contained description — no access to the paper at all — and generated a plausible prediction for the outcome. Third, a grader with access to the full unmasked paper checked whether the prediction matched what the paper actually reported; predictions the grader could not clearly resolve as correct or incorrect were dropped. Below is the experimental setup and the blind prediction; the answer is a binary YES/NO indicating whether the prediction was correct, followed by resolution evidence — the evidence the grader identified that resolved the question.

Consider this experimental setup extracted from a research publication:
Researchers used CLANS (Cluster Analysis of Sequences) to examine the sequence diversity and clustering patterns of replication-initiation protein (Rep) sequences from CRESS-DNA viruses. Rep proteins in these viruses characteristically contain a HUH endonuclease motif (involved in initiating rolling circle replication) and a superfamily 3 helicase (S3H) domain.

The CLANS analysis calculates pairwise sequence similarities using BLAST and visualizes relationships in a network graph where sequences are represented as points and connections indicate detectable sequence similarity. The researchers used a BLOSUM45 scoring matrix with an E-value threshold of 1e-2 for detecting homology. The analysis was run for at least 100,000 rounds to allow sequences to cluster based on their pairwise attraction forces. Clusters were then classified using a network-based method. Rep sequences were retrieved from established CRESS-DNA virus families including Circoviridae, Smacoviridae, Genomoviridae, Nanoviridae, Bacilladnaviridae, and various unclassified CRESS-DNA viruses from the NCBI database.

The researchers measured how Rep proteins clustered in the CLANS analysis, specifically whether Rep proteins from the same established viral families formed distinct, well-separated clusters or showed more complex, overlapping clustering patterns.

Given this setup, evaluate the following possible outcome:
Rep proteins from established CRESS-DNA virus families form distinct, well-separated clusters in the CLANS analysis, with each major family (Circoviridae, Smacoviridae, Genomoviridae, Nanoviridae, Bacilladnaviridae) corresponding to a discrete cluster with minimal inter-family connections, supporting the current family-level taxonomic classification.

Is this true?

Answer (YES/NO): NO